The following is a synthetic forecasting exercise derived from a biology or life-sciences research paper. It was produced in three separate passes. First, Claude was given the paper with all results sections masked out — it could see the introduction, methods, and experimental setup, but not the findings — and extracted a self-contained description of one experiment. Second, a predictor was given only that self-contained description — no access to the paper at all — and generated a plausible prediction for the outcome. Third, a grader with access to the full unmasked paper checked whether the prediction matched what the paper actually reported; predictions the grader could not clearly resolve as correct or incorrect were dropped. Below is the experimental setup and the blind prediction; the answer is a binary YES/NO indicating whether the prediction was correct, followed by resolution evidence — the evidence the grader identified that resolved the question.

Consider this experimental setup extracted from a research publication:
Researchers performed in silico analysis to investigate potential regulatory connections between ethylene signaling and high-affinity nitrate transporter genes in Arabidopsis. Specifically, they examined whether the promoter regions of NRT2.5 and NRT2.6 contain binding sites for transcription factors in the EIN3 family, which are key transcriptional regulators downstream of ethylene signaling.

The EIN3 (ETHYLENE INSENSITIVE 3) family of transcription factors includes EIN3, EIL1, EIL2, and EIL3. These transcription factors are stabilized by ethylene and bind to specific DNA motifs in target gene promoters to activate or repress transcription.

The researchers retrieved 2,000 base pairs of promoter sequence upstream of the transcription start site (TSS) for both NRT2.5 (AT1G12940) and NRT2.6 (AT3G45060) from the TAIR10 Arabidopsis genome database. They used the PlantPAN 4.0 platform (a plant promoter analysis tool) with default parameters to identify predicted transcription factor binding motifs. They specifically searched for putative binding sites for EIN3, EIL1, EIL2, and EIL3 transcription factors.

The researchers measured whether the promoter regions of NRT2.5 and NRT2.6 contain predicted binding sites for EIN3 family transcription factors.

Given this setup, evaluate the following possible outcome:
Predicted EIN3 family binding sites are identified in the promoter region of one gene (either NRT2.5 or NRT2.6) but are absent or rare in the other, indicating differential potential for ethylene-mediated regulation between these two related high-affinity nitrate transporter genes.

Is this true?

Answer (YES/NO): NO